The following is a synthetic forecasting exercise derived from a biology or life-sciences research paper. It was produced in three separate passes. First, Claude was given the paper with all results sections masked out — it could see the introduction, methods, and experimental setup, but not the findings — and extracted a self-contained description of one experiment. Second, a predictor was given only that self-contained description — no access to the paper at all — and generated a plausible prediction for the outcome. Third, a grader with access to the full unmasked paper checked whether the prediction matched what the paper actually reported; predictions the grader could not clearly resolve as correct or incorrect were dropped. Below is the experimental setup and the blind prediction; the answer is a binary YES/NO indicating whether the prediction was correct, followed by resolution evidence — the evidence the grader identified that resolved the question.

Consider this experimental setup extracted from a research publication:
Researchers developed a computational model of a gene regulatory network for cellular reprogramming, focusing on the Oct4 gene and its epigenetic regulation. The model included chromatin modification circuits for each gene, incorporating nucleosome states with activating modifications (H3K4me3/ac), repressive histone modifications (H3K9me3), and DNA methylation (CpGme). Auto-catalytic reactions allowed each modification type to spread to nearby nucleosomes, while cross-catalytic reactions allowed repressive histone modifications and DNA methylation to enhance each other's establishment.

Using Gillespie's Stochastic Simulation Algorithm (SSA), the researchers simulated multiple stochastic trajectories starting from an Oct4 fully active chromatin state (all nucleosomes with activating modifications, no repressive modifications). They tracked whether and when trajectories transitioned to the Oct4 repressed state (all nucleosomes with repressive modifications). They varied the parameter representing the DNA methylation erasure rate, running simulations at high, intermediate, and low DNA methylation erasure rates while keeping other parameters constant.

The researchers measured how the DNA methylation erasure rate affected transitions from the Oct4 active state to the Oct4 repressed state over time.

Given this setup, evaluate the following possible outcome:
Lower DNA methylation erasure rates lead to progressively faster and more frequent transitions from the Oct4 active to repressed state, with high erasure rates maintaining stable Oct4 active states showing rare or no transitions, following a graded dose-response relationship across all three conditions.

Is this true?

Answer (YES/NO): YES